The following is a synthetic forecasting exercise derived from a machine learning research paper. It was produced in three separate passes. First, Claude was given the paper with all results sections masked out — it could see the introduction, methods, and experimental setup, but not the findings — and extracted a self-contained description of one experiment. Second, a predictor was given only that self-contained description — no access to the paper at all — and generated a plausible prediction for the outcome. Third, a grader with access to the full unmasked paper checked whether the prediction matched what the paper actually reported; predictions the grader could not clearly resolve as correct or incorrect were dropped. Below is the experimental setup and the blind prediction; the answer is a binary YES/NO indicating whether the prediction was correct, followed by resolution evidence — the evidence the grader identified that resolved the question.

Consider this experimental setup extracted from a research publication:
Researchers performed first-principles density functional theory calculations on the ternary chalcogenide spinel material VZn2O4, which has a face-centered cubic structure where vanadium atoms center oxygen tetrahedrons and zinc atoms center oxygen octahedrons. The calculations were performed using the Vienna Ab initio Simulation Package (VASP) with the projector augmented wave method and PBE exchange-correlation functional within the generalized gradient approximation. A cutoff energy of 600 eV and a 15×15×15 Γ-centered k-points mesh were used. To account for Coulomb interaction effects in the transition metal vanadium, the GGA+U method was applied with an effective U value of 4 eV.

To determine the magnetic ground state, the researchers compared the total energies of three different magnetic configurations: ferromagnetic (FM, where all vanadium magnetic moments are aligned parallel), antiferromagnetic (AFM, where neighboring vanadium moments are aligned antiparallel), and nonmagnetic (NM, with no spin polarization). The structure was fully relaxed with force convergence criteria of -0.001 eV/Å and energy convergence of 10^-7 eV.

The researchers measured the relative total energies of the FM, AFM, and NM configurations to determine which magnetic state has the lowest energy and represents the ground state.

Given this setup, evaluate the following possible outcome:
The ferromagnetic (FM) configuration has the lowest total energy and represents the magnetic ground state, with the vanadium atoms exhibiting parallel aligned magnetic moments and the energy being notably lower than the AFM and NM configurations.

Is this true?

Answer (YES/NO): YES